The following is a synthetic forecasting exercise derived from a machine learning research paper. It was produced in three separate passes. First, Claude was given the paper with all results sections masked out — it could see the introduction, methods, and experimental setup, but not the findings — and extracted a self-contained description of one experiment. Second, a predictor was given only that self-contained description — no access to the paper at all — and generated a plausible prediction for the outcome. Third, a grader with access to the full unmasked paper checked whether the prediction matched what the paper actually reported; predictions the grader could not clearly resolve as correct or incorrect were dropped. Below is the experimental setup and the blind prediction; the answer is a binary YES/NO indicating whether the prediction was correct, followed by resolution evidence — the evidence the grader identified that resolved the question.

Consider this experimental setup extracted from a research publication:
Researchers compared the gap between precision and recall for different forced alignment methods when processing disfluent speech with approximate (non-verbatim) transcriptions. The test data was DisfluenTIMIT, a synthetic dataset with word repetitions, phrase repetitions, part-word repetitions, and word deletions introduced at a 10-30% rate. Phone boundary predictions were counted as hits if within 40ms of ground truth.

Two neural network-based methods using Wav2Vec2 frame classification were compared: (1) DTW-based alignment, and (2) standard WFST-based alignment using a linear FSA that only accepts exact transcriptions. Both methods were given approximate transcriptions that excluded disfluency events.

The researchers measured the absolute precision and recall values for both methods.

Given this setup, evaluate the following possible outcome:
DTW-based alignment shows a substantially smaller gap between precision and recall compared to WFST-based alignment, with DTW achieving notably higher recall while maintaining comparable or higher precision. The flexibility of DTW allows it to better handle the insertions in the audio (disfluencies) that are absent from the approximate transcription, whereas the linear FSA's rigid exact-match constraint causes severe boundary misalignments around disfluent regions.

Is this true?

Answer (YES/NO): NO